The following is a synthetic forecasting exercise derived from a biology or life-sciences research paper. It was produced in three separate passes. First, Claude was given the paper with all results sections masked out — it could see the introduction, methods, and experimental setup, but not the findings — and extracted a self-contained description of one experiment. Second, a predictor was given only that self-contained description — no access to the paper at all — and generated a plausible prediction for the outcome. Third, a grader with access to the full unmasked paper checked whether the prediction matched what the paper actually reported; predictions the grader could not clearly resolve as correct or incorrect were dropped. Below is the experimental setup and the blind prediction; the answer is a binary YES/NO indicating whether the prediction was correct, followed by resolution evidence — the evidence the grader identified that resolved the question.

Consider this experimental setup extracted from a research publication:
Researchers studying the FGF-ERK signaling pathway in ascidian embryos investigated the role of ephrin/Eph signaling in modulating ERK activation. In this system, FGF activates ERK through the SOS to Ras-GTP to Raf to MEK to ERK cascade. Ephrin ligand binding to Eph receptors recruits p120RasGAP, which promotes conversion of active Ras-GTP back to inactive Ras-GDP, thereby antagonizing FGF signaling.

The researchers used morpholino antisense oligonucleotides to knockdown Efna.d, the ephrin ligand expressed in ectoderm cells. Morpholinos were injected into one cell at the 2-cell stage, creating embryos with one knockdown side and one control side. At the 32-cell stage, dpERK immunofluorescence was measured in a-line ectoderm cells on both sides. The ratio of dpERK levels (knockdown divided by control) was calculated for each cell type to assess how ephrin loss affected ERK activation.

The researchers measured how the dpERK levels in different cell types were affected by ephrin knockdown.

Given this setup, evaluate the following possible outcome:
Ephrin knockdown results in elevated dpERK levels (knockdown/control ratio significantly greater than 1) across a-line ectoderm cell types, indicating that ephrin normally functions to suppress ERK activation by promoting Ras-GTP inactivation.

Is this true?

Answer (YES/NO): YES